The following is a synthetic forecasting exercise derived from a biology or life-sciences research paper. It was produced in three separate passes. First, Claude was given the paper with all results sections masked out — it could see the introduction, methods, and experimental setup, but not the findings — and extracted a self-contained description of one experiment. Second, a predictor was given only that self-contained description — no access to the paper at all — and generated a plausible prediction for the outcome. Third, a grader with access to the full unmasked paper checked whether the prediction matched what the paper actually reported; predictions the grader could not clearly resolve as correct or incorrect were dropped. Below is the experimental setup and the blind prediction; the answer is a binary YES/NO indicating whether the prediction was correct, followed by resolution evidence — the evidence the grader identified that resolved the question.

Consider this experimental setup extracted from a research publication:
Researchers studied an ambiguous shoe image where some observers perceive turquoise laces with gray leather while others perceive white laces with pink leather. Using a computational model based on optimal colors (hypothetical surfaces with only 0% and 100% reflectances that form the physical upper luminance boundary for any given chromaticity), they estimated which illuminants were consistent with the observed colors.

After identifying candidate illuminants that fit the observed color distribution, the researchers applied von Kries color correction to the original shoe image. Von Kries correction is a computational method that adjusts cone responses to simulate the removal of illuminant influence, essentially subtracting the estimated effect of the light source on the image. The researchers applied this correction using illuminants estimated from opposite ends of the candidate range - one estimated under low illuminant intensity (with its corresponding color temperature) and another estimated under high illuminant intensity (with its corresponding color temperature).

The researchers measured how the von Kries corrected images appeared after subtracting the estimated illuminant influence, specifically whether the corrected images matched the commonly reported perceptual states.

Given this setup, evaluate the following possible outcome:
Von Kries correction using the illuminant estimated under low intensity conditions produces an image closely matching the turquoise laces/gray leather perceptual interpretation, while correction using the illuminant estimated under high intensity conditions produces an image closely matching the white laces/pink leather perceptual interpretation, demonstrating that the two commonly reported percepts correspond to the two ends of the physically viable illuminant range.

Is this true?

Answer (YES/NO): NO